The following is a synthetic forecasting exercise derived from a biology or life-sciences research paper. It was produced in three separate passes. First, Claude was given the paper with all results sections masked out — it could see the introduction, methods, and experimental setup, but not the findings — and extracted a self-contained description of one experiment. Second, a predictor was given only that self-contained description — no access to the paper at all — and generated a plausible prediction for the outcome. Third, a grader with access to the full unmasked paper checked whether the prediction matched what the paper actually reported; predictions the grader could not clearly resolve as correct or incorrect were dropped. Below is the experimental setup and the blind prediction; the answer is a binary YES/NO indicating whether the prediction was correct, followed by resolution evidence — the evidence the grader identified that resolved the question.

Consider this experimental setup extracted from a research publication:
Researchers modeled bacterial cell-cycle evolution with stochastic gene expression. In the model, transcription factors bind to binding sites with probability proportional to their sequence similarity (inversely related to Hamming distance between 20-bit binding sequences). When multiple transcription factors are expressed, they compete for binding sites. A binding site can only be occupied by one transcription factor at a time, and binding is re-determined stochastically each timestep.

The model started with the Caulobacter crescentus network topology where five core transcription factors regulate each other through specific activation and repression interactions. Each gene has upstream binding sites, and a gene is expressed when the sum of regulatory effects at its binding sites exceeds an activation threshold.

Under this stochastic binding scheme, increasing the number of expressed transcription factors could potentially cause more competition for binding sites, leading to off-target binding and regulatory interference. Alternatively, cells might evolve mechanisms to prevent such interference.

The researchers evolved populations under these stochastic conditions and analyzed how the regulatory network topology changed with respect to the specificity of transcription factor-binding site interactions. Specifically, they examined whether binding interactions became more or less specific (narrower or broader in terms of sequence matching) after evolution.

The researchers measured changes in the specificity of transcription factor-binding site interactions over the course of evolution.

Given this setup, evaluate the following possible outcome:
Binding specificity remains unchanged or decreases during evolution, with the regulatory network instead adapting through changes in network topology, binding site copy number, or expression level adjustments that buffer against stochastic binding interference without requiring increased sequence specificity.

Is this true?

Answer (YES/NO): NO